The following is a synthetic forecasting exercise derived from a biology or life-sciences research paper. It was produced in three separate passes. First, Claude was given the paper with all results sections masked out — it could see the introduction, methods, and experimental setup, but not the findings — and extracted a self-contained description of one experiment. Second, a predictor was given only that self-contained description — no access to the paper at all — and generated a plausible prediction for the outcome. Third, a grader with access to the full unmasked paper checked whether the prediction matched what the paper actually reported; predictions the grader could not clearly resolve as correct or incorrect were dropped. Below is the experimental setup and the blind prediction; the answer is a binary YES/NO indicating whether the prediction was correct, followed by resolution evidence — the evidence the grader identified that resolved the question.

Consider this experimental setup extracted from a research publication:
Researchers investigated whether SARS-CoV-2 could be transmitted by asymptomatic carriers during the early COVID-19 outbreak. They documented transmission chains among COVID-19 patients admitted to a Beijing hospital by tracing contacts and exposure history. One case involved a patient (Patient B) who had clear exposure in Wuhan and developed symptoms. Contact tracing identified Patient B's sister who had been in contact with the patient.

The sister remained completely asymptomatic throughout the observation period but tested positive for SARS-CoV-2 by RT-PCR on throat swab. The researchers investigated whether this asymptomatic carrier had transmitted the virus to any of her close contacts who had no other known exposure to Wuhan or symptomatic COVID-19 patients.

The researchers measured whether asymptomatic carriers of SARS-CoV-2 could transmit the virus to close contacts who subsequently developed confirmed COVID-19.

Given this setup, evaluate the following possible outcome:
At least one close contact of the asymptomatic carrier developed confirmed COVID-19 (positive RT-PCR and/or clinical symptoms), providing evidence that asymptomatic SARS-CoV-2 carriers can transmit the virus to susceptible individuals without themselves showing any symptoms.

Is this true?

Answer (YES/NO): YES